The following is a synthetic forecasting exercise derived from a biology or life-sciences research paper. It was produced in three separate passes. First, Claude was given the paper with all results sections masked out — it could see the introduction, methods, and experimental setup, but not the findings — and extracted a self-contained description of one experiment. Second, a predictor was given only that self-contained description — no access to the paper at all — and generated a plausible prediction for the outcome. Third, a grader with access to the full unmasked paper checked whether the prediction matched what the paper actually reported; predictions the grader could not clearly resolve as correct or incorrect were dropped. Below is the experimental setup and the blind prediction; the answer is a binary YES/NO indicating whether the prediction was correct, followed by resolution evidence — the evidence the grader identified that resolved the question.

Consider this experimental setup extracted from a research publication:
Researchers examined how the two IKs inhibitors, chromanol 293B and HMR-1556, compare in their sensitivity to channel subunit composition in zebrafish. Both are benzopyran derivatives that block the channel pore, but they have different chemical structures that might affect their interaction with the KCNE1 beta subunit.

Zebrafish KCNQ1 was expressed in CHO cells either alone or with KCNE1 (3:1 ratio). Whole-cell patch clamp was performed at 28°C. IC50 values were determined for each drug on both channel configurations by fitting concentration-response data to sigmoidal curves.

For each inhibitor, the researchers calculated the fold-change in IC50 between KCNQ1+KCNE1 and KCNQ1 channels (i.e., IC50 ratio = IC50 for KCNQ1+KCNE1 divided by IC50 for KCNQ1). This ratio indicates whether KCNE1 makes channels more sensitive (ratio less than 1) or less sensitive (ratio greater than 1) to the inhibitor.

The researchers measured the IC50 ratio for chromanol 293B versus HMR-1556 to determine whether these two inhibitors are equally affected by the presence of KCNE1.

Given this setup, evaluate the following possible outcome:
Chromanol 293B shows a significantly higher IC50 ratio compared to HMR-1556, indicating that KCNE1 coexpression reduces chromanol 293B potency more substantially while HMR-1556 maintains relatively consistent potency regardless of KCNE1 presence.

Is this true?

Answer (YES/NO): NO